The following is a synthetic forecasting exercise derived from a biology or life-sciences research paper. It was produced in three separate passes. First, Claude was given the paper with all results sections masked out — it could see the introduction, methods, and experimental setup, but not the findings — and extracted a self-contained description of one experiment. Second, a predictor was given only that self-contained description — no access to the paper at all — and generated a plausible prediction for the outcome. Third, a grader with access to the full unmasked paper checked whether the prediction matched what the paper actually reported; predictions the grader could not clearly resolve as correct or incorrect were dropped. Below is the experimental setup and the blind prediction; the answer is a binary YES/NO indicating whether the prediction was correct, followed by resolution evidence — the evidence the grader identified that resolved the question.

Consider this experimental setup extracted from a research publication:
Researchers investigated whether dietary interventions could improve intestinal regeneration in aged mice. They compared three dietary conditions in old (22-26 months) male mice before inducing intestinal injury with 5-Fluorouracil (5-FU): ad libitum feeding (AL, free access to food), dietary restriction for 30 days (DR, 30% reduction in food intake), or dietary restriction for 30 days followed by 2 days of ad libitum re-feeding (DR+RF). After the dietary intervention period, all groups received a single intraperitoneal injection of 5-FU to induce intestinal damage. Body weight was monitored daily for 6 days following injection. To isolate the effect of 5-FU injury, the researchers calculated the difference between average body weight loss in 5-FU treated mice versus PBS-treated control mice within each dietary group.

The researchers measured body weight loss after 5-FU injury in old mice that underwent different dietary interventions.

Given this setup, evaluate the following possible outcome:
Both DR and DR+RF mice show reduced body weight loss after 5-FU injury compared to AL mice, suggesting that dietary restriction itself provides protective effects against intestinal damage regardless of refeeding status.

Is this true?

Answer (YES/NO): NO